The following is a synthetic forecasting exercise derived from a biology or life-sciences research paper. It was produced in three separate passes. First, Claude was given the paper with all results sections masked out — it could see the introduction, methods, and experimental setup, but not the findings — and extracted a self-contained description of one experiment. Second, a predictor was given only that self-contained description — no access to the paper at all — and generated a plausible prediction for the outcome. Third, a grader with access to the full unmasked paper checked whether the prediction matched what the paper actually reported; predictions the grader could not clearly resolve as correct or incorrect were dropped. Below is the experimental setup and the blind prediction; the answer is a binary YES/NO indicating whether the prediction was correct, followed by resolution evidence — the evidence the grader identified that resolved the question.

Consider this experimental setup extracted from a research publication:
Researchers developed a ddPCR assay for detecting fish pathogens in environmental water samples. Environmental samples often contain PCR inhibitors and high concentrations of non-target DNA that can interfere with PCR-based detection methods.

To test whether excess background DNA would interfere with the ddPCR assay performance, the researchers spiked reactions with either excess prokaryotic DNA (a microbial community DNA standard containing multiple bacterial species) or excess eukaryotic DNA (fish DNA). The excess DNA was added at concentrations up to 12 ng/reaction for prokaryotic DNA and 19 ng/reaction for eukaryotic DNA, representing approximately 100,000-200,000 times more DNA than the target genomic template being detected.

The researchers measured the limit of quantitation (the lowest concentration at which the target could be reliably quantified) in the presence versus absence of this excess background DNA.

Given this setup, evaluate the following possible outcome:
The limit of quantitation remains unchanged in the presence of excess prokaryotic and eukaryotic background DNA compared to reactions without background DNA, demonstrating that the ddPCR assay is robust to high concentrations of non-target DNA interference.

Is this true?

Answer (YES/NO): YES